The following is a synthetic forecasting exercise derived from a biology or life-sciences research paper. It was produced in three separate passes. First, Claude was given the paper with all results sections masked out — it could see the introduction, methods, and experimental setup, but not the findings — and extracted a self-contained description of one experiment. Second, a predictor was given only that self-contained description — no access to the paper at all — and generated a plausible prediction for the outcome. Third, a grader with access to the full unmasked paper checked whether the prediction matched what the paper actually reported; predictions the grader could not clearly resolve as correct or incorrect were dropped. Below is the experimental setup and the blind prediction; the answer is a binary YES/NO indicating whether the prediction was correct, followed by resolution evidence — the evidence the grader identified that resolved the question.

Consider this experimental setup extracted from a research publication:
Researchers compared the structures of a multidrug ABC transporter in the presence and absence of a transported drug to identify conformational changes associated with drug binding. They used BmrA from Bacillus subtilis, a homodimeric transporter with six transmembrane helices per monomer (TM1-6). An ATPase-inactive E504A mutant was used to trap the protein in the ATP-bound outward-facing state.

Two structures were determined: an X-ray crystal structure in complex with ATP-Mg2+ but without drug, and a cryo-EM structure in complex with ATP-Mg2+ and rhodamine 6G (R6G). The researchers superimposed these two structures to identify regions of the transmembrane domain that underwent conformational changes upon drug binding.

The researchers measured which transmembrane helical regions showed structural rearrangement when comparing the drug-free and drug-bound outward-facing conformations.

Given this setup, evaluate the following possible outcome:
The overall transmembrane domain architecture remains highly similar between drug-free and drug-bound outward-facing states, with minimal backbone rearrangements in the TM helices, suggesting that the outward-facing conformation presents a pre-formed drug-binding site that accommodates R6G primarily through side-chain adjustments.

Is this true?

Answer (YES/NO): NO